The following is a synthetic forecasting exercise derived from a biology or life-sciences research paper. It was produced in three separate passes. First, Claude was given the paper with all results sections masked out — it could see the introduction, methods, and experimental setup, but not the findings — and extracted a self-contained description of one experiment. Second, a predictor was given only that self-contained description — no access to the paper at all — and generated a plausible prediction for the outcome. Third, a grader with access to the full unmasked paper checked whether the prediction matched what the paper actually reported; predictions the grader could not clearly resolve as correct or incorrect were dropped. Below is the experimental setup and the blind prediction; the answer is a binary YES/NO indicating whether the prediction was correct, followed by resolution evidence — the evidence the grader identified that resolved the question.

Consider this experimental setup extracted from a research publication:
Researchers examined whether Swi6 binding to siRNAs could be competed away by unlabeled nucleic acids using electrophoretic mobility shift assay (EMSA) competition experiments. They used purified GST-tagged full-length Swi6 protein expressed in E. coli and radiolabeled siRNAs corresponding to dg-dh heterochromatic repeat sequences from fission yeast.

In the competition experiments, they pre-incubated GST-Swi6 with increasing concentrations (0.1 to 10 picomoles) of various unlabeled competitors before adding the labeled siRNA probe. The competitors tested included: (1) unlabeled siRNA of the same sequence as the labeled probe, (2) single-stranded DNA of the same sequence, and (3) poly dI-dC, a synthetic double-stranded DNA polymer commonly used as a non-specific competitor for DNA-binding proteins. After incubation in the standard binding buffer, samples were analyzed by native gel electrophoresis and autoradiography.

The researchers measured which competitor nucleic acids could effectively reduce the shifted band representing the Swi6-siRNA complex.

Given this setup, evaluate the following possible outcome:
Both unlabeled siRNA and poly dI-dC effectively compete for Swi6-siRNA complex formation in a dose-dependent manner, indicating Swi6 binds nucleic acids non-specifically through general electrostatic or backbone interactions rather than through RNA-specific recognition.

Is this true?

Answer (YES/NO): NO